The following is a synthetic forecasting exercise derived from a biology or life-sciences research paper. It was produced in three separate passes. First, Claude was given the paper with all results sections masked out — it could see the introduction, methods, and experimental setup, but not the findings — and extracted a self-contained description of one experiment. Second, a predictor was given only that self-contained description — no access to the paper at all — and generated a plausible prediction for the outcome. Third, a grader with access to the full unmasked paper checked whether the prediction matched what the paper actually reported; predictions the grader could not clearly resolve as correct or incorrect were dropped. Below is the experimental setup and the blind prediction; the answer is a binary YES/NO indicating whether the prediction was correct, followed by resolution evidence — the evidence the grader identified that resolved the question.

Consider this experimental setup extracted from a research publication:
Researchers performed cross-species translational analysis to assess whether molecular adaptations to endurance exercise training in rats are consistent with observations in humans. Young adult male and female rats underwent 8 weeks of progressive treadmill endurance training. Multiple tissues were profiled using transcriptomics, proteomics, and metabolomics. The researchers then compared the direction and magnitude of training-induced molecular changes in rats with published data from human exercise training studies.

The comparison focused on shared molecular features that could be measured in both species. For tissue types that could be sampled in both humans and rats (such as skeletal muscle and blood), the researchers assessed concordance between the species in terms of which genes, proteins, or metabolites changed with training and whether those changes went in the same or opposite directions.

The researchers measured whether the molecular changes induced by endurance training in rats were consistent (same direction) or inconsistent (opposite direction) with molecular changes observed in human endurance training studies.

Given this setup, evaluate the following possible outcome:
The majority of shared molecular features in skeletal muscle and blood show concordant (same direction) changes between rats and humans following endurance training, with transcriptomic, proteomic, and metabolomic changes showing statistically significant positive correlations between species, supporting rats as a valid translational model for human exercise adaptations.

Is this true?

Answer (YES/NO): NO